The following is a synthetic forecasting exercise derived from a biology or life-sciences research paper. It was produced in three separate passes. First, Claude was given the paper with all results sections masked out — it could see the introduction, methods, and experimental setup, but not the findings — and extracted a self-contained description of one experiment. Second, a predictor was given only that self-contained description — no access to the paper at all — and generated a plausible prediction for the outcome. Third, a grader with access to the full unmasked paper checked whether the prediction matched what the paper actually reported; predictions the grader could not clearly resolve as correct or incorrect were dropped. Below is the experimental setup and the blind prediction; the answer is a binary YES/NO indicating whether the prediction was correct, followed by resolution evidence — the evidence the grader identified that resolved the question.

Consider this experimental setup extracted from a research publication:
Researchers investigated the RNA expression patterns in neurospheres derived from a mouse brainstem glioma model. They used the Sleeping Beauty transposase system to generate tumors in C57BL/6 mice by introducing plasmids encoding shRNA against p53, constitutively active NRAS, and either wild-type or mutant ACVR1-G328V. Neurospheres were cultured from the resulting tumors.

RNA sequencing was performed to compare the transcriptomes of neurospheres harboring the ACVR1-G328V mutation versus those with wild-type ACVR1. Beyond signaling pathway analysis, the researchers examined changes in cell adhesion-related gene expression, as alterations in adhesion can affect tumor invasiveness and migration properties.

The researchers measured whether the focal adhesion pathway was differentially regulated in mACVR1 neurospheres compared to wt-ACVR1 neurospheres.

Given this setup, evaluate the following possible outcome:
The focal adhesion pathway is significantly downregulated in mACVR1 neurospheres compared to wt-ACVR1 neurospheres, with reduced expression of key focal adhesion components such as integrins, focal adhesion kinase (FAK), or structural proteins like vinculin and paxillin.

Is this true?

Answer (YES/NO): YES